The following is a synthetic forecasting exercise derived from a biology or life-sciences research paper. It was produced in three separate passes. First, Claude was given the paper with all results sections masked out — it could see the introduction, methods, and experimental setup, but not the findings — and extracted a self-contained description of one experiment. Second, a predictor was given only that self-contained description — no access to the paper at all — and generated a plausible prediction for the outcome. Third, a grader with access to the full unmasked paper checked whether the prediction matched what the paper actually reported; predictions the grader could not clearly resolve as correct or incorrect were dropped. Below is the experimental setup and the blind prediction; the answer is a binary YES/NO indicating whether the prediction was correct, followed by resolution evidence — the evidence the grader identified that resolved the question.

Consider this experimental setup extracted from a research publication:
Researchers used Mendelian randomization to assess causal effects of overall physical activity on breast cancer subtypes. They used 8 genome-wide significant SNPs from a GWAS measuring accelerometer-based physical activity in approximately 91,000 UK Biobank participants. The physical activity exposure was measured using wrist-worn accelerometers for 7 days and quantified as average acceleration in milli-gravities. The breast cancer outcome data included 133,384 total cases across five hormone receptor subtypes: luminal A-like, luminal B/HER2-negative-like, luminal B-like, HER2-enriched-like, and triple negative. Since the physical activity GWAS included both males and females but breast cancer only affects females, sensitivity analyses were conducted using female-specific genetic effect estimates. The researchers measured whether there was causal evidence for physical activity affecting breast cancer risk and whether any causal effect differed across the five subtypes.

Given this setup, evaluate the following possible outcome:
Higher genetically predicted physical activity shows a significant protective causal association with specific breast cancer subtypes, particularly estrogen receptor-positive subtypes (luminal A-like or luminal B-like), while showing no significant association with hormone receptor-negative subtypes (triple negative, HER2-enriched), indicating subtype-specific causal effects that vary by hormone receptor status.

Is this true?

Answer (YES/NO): NO